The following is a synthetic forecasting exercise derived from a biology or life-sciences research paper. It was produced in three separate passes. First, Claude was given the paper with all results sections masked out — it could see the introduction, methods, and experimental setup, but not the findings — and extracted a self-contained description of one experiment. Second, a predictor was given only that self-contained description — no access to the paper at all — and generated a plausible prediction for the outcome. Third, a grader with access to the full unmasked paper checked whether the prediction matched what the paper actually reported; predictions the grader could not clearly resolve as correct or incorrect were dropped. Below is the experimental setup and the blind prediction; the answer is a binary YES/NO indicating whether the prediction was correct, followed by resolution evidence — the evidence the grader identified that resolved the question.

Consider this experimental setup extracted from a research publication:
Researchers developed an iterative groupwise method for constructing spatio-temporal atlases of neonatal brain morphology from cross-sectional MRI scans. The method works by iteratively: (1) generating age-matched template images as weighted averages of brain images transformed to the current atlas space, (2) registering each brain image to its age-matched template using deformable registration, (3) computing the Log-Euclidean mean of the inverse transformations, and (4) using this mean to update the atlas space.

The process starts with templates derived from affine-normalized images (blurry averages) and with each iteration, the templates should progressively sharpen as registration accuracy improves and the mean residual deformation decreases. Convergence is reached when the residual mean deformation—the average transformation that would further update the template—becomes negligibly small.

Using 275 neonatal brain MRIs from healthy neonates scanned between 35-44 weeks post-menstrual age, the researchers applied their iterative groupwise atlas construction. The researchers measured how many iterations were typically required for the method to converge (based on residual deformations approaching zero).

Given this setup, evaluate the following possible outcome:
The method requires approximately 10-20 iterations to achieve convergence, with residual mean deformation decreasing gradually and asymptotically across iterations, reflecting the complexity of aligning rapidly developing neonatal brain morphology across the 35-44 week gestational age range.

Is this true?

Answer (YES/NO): NO